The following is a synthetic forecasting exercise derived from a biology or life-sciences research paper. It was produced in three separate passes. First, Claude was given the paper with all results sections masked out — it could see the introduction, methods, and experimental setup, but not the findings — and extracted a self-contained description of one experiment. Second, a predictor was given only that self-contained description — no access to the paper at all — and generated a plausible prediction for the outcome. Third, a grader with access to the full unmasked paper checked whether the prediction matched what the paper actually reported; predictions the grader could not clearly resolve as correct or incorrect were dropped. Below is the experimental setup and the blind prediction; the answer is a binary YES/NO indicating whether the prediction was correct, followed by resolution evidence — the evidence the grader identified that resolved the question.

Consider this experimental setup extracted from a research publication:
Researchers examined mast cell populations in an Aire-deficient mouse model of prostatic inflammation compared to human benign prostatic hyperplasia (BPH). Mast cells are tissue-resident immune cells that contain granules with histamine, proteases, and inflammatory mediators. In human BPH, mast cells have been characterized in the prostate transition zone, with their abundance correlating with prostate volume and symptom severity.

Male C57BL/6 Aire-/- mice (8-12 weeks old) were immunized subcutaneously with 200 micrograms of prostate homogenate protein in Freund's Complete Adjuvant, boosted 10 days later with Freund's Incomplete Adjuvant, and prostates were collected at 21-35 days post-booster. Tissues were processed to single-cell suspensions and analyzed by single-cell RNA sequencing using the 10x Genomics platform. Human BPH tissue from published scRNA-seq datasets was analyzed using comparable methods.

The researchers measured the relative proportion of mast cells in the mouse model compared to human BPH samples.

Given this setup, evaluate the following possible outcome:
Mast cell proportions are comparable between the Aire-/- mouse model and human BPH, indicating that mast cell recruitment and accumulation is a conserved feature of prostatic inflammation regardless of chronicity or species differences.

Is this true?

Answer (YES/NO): NO